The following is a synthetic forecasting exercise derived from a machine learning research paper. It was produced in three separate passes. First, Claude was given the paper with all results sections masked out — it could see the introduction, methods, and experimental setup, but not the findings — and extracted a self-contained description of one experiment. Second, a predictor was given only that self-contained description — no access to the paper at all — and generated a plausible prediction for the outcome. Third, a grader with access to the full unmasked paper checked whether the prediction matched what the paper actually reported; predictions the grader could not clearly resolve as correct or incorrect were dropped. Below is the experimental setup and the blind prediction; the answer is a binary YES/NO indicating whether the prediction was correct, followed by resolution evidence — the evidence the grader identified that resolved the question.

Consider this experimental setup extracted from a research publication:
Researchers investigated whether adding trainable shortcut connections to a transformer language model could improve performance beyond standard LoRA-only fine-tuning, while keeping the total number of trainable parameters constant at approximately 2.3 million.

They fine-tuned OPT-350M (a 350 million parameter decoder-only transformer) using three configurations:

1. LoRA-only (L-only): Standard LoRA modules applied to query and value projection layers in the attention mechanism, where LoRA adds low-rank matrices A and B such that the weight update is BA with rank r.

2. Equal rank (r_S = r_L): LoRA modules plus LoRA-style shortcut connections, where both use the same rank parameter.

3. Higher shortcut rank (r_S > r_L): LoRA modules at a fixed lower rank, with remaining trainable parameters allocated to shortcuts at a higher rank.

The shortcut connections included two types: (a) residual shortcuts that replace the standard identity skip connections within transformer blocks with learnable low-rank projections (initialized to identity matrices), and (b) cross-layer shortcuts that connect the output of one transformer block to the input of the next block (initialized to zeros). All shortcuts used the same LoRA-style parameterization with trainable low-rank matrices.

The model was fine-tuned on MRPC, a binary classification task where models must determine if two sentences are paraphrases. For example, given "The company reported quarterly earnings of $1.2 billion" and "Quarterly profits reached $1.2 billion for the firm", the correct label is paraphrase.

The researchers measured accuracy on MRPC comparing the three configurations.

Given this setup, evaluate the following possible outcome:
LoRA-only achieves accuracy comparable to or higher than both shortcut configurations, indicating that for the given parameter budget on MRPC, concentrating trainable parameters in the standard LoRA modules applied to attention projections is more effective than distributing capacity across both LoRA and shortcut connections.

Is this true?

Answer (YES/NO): NO